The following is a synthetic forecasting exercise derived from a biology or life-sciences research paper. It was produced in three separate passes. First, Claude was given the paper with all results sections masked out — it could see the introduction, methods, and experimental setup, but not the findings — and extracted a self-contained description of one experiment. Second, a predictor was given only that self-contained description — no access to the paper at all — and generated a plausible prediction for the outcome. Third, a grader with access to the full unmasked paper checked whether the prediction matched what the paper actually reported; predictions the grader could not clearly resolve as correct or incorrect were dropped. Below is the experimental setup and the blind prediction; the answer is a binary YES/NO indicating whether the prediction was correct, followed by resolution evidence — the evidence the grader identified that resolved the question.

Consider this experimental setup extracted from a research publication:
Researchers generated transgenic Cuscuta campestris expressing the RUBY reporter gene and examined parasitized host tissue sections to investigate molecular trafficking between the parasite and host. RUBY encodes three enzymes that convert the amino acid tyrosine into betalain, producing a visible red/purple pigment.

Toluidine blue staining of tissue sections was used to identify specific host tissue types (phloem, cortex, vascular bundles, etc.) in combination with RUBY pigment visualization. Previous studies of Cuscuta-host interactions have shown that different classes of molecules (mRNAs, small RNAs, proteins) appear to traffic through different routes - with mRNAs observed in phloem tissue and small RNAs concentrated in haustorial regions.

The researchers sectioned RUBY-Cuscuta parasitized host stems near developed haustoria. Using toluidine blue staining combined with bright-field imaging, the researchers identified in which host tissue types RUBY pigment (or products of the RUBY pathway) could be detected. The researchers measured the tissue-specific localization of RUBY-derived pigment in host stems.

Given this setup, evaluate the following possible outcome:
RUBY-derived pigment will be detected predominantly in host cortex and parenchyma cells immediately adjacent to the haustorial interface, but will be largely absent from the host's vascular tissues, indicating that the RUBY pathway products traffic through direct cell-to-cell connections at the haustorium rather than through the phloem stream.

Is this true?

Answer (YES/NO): NO